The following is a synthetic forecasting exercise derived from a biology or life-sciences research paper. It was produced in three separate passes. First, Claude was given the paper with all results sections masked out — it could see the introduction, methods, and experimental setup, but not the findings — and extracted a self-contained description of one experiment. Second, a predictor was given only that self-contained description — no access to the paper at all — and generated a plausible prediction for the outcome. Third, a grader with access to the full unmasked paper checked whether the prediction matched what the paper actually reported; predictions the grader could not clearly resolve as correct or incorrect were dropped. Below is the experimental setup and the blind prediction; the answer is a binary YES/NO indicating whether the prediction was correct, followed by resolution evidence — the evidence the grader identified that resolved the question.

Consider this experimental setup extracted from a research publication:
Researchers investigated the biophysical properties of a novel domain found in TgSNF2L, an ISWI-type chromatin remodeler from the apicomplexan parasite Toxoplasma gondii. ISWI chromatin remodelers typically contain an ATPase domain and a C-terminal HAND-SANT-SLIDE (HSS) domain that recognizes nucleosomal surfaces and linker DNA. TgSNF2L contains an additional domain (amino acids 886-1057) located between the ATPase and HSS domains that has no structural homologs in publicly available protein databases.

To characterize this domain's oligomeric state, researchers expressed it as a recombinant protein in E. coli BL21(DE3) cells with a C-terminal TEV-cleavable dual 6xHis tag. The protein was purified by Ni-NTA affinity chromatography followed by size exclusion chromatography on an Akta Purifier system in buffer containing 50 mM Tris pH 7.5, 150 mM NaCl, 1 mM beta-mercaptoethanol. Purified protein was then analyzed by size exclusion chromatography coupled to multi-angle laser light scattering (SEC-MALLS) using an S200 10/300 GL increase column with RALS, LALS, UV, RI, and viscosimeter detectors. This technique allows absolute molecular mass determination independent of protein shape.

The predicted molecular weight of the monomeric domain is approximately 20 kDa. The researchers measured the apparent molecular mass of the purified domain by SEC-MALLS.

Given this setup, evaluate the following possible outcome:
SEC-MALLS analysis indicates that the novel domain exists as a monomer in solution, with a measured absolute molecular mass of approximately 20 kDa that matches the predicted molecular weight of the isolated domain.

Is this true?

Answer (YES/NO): NO